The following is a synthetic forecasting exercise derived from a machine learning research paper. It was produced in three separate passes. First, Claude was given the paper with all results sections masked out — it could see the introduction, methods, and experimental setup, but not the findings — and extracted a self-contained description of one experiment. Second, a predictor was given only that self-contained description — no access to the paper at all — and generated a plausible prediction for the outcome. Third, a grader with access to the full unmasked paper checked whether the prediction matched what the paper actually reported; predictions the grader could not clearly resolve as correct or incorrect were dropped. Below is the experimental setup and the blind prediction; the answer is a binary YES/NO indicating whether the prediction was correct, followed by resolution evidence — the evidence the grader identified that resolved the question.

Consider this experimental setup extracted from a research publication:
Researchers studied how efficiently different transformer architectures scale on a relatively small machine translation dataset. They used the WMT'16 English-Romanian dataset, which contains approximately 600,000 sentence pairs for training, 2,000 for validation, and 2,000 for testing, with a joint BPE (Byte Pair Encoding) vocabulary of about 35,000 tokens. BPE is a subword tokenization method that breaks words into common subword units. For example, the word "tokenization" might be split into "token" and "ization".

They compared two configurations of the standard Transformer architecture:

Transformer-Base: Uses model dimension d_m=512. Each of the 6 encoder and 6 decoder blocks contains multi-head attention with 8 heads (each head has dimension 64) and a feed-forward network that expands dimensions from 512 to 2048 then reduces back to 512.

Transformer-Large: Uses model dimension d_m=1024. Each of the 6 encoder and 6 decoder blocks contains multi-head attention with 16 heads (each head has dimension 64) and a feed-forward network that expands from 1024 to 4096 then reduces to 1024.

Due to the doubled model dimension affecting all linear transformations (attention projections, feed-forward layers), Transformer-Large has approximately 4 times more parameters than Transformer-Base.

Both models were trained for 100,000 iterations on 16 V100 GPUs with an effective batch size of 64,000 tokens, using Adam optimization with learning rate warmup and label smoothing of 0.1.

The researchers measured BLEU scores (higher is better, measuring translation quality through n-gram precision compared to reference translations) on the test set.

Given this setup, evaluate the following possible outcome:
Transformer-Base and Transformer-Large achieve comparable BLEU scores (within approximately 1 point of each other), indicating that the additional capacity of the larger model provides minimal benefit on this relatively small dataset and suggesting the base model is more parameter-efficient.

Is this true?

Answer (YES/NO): YES